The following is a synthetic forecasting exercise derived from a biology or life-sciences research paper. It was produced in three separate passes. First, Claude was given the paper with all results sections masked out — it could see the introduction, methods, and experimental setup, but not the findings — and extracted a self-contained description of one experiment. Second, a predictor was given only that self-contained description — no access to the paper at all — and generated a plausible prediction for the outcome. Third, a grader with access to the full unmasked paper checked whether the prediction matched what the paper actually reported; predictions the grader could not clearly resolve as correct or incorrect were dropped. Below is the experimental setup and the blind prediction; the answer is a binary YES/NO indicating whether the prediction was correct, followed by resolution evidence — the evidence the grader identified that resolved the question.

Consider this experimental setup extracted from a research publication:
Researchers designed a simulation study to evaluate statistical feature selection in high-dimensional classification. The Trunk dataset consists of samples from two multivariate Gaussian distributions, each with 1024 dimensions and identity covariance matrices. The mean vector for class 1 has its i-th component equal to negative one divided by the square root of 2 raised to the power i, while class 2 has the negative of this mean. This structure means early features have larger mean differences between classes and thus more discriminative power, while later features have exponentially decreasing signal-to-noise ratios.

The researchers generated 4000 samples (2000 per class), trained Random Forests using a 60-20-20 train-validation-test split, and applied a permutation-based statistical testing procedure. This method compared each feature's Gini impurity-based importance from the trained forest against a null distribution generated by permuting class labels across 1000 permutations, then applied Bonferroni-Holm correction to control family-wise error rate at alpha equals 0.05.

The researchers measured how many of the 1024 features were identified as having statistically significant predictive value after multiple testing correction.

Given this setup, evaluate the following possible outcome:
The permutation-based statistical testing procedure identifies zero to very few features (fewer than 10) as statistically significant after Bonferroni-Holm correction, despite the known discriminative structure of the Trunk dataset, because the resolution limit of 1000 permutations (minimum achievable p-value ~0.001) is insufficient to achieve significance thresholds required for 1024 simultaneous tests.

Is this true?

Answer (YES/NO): NO